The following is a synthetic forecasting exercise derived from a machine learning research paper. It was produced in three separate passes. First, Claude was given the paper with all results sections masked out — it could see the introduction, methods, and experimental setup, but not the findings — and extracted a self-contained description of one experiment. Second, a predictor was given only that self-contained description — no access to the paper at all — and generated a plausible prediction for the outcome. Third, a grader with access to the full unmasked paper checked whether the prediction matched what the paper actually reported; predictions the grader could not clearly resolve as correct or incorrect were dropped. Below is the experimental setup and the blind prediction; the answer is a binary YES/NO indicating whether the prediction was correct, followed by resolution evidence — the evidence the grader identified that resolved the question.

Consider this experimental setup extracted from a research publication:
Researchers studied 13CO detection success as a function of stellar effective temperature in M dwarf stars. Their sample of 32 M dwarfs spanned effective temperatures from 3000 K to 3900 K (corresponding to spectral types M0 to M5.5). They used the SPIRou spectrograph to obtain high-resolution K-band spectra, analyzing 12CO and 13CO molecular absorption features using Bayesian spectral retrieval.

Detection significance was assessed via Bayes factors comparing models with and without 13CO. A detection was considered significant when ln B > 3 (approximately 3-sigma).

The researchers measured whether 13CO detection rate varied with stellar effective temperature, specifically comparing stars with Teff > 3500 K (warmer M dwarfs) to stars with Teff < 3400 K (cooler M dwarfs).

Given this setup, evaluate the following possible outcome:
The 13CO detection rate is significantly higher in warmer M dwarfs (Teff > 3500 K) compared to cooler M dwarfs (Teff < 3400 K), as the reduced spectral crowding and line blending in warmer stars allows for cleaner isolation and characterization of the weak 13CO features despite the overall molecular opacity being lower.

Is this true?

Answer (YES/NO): YES